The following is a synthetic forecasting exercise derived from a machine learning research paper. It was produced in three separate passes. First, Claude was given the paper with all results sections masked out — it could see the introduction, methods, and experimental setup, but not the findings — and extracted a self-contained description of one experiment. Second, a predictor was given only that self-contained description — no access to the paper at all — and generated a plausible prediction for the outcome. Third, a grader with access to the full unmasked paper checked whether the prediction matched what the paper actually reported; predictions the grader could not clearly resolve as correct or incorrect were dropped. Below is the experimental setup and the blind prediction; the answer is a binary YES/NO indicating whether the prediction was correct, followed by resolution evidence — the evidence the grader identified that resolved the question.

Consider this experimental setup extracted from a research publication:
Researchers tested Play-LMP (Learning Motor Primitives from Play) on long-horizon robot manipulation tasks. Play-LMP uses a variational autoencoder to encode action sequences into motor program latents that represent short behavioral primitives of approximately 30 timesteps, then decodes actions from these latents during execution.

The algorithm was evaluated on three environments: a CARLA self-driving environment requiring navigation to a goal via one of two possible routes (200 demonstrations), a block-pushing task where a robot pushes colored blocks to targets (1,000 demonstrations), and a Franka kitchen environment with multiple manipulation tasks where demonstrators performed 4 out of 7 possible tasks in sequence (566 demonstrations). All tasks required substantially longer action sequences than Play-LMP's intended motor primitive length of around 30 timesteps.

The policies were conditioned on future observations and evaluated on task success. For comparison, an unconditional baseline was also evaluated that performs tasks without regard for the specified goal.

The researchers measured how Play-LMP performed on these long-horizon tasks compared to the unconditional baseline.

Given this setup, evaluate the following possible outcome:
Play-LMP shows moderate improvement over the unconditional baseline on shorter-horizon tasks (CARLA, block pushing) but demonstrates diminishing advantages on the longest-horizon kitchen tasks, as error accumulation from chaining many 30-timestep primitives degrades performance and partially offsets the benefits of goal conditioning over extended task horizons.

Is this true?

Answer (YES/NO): NO